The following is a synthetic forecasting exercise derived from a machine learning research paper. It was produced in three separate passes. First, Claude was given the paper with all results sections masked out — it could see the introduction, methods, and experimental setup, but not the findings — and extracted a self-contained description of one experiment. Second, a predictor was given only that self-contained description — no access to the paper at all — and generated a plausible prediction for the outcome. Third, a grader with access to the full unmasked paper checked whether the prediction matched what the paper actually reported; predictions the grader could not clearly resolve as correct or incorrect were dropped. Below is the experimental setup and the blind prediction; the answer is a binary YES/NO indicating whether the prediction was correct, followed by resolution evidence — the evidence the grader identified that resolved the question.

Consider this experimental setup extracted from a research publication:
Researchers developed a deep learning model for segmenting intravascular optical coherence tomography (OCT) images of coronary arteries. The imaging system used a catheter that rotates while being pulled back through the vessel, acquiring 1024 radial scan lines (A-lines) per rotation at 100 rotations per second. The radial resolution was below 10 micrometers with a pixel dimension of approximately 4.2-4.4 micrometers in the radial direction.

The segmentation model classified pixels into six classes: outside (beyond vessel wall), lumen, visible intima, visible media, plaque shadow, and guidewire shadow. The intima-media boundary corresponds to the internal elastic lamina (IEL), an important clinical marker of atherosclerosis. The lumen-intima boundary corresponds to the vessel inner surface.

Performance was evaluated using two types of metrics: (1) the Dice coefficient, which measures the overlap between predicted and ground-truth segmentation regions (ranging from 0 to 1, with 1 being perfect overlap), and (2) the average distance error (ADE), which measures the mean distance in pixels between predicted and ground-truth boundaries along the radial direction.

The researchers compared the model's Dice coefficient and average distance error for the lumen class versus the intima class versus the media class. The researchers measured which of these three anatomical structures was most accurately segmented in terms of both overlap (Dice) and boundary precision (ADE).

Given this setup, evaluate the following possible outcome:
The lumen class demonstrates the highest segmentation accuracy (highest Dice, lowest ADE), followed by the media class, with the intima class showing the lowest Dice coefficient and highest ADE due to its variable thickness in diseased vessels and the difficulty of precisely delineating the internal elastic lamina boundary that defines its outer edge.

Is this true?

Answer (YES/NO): NO